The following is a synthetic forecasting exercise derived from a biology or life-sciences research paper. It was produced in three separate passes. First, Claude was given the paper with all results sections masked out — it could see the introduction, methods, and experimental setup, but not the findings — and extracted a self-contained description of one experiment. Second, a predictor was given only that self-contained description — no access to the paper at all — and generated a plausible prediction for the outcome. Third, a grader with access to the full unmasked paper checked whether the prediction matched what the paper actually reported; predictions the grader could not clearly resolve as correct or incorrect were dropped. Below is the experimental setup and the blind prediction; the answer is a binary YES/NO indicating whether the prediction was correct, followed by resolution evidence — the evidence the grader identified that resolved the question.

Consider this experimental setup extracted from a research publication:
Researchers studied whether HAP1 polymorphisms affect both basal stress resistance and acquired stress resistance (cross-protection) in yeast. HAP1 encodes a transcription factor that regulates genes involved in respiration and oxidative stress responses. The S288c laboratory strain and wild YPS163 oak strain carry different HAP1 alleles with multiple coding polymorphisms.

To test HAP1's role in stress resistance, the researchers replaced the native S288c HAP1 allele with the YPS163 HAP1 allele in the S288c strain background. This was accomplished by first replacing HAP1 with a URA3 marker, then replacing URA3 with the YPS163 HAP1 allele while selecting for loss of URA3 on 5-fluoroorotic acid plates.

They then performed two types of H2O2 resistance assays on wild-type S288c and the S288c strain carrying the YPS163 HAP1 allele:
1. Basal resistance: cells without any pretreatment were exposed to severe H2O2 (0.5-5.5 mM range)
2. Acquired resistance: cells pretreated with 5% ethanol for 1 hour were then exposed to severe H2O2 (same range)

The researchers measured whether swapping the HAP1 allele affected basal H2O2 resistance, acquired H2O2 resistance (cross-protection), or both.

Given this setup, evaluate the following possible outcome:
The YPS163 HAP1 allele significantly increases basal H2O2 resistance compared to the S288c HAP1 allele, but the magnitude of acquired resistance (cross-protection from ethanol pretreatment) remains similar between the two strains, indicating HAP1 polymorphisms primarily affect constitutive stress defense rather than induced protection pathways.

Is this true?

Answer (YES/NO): NO